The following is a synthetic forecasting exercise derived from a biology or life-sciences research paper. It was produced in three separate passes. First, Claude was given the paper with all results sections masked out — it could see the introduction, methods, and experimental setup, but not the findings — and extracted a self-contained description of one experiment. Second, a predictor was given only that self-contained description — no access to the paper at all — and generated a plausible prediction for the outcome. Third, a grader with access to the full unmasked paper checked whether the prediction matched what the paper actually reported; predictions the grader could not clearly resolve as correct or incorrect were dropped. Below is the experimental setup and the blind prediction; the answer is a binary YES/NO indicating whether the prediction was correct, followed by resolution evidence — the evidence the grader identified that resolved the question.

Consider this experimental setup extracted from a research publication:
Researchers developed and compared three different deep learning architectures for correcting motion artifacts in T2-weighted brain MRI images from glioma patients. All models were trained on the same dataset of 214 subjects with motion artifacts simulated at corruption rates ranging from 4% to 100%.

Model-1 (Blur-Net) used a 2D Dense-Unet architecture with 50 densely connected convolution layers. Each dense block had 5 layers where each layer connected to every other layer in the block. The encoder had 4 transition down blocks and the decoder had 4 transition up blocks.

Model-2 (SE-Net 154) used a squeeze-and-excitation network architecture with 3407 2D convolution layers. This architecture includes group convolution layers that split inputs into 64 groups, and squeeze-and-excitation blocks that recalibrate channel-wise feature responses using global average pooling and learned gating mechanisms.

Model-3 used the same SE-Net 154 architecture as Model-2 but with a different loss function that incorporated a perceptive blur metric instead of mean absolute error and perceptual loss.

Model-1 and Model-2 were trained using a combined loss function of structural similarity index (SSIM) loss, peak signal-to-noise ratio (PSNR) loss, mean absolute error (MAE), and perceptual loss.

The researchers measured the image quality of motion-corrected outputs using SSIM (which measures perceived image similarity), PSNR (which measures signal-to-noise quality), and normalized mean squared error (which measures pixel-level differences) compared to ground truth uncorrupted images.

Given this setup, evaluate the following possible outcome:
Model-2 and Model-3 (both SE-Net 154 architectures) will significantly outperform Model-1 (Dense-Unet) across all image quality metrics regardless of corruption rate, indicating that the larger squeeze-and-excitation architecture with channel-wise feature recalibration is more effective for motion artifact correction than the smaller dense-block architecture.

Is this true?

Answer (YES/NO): NO